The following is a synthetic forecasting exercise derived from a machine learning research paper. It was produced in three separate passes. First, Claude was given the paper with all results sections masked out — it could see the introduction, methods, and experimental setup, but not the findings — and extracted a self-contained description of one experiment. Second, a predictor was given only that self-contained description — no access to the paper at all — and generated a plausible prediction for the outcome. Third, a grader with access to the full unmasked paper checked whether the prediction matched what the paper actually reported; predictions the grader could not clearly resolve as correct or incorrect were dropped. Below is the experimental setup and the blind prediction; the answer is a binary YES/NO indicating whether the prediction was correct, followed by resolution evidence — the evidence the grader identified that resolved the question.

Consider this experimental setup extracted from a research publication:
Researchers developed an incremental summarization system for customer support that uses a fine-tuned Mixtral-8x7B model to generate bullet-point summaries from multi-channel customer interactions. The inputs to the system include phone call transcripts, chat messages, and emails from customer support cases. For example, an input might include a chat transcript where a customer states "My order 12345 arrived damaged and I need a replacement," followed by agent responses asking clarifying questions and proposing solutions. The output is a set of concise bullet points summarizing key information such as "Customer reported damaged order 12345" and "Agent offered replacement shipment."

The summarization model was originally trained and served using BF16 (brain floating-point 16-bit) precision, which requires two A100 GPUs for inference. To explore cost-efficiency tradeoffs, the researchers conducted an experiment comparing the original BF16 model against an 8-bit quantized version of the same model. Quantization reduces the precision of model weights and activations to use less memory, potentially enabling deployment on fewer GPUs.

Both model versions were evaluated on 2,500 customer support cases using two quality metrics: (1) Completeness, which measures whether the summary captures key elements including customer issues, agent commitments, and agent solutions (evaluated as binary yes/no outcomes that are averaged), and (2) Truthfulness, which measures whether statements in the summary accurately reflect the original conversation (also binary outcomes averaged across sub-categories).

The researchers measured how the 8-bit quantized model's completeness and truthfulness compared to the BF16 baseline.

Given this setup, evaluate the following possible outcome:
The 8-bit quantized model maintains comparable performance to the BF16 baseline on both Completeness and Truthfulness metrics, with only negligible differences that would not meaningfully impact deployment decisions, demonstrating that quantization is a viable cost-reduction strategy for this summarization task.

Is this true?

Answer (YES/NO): NO